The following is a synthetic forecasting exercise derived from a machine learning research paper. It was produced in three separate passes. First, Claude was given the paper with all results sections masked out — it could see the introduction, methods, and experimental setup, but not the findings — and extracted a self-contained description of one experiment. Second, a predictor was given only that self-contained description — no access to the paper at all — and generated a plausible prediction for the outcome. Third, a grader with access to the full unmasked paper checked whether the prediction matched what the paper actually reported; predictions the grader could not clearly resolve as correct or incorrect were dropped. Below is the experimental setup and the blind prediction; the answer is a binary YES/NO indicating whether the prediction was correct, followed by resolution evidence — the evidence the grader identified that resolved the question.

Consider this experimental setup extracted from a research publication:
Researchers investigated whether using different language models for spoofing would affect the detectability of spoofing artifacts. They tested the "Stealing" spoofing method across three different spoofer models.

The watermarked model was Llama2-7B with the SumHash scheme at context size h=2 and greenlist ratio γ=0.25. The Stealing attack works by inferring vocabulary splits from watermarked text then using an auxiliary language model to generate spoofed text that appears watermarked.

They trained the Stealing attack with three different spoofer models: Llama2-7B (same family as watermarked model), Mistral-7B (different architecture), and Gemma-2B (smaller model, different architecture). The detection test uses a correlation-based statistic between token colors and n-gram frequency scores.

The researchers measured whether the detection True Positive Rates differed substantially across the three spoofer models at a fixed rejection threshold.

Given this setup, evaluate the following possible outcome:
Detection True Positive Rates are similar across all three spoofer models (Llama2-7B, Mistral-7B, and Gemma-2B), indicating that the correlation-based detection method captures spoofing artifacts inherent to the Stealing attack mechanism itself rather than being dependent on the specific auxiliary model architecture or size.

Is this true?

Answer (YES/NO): YES